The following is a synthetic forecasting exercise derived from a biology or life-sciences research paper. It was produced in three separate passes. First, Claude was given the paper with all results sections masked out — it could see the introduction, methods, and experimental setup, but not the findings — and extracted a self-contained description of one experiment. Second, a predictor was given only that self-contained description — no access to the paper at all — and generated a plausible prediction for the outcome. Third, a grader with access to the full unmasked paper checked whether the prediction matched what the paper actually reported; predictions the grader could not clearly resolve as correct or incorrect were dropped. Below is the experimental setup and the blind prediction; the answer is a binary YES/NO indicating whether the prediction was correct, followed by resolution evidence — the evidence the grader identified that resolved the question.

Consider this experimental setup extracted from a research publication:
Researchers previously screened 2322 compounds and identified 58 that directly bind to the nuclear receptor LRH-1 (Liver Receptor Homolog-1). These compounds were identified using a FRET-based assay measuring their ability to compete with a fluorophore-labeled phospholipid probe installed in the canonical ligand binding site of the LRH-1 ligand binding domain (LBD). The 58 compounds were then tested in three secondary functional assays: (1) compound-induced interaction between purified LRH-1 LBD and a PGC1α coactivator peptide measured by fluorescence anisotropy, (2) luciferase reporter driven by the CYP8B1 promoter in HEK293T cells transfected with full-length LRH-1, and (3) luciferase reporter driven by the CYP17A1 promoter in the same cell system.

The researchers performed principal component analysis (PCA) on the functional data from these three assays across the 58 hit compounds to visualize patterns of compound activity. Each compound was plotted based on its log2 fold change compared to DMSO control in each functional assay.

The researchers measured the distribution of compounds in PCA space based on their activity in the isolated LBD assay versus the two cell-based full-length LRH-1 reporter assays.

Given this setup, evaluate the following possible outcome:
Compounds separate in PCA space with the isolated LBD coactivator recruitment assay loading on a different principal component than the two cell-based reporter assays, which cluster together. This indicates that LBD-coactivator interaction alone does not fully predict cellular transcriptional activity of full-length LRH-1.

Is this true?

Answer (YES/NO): YES